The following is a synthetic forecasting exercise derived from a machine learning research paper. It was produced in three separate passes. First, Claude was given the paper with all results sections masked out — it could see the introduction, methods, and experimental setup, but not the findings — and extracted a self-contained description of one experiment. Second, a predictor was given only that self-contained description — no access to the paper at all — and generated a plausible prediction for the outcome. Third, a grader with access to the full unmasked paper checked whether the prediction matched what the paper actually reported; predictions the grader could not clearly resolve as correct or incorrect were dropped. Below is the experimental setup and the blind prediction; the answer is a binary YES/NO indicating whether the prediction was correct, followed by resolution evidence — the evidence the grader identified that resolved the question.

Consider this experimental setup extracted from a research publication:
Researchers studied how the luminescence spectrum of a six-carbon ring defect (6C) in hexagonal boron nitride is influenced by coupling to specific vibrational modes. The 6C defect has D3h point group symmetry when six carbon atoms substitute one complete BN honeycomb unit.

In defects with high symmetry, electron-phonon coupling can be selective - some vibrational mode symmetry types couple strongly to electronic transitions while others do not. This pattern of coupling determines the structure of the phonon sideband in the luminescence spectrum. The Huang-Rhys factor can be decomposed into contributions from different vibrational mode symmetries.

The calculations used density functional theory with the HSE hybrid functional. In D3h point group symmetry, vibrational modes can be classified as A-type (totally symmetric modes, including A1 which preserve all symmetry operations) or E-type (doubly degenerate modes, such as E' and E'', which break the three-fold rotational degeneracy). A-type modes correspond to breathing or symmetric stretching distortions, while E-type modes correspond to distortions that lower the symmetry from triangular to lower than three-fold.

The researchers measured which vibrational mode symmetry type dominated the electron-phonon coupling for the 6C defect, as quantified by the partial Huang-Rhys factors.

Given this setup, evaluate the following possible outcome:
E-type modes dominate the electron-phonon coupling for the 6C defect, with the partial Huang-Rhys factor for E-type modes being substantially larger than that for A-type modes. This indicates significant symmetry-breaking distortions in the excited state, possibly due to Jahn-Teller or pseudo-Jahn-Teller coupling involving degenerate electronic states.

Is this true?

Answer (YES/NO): YES